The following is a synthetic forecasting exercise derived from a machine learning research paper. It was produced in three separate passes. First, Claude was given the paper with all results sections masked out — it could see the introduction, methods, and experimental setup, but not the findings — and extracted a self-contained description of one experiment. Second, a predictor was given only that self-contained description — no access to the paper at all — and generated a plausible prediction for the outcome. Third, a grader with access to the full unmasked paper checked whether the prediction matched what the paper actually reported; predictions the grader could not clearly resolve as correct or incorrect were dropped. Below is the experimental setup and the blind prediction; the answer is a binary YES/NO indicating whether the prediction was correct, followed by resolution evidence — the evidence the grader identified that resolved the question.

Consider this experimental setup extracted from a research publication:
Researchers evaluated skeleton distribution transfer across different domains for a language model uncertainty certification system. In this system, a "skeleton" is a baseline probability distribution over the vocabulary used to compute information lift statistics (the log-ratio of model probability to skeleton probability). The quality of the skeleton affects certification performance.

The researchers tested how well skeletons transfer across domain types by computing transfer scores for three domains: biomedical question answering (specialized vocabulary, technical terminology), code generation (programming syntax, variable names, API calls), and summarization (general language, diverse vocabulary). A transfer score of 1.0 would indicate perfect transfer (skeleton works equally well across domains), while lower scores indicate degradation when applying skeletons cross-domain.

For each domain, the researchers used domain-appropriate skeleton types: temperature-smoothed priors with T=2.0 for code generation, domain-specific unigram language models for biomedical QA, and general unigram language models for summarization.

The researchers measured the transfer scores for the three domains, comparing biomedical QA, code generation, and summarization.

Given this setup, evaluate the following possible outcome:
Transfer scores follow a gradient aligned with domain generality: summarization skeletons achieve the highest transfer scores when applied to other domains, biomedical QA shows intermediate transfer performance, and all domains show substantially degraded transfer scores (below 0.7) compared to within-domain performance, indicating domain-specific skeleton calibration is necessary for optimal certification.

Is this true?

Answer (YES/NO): NO